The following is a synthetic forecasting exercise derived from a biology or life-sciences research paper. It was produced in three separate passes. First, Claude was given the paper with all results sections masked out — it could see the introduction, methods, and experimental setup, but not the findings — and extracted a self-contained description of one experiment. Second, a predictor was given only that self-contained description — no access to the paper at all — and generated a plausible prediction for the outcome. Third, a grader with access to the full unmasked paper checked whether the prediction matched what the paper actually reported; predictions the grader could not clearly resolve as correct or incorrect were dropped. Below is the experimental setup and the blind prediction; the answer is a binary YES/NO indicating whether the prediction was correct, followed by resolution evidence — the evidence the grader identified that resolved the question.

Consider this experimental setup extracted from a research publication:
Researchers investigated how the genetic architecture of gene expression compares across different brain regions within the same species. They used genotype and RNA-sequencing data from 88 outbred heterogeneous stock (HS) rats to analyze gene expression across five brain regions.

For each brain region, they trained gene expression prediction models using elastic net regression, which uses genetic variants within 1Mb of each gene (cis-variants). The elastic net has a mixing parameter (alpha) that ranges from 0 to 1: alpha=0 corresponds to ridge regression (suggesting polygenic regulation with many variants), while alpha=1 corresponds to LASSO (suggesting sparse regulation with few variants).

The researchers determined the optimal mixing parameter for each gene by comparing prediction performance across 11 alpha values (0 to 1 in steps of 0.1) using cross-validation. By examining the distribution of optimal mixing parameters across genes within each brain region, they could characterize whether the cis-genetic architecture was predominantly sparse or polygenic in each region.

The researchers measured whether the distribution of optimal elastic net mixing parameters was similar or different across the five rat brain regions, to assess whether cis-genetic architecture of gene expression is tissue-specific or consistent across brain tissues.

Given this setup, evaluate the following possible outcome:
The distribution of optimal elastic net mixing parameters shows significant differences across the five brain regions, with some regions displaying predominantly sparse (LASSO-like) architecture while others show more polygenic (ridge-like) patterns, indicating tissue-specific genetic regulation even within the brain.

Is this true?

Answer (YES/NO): NO